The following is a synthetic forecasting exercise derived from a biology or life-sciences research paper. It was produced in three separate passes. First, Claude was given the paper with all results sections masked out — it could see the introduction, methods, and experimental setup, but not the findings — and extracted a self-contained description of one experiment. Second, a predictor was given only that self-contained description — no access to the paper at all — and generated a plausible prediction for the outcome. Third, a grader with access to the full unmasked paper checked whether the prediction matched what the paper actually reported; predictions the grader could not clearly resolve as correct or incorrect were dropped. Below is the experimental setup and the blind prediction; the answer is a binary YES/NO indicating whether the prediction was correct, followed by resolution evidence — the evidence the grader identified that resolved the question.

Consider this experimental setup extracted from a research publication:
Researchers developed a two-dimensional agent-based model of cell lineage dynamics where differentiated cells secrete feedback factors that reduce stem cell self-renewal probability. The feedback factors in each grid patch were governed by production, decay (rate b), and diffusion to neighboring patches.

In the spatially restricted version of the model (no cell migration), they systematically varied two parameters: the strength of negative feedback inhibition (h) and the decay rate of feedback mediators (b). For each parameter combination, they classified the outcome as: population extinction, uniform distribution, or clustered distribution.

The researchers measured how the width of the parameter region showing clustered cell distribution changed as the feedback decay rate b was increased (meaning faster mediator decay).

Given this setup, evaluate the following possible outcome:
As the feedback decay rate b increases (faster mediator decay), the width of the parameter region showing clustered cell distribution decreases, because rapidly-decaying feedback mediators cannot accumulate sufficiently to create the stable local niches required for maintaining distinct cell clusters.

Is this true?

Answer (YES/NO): YES